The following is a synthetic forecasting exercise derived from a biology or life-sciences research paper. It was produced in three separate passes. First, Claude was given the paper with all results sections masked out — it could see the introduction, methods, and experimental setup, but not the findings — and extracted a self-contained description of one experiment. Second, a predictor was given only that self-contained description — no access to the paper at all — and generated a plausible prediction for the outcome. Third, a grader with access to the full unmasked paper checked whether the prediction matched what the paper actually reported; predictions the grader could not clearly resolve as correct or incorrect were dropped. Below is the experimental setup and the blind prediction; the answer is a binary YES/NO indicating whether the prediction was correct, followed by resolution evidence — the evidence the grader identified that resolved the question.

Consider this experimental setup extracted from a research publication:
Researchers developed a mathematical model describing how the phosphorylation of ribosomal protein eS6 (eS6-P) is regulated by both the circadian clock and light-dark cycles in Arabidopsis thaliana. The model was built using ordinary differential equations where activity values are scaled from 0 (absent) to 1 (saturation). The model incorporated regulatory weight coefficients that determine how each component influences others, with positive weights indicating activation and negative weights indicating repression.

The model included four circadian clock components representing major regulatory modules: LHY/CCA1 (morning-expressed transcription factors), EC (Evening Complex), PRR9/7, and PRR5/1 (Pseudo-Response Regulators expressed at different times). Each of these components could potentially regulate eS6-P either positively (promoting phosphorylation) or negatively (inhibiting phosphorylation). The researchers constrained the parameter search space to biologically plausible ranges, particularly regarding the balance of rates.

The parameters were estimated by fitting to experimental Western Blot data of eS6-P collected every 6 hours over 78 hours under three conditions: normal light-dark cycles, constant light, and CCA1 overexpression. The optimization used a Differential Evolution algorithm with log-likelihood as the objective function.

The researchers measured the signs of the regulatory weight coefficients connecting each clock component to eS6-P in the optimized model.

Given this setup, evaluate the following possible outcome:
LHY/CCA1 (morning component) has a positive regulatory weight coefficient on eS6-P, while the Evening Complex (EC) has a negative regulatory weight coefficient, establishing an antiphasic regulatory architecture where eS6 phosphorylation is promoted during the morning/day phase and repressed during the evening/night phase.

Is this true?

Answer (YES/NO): NO